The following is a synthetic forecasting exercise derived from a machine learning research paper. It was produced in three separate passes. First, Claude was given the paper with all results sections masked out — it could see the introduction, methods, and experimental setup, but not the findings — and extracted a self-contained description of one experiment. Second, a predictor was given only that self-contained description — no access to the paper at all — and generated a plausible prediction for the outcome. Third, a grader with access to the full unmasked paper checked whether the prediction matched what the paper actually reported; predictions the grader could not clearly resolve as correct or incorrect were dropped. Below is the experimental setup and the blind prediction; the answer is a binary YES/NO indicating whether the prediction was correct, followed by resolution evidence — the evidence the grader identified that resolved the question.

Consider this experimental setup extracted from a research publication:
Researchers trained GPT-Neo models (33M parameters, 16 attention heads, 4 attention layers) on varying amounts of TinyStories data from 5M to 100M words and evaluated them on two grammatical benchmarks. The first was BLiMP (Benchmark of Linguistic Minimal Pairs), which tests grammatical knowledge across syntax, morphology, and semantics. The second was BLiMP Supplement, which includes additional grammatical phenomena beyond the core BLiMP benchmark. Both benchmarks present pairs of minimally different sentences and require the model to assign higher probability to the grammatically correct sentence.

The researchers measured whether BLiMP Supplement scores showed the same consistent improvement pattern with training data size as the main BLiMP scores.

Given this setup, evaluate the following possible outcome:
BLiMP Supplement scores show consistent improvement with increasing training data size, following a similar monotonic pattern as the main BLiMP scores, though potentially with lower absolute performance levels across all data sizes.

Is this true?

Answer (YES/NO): NO